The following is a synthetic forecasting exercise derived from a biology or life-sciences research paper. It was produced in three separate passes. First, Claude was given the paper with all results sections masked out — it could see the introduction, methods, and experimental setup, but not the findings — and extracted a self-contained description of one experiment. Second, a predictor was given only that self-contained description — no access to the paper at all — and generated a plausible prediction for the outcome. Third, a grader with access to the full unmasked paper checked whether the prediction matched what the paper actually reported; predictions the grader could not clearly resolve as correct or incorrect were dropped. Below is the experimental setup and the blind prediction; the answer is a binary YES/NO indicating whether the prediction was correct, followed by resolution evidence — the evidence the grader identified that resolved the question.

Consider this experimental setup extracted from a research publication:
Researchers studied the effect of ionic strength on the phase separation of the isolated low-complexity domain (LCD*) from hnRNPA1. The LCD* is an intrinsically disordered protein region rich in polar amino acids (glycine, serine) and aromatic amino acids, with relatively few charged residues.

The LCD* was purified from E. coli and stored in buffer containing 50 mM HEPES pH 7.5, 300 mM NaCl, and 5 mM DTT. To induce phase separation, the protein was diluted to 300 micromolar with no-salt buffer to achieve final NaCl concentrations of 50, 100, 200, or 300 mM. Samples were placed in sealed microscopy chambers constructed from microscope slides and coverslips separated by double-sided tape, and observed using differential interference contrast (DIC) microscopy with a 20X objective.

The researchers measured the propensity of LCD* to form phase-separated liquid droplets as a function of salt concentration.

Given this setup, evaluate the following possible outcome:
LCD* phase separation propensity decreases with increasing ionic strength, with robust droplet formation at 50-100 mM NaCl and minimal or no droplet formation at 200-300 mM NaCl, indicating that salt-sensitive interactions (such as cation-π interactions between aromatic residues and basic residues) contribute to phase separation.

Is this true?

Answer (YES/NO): NO